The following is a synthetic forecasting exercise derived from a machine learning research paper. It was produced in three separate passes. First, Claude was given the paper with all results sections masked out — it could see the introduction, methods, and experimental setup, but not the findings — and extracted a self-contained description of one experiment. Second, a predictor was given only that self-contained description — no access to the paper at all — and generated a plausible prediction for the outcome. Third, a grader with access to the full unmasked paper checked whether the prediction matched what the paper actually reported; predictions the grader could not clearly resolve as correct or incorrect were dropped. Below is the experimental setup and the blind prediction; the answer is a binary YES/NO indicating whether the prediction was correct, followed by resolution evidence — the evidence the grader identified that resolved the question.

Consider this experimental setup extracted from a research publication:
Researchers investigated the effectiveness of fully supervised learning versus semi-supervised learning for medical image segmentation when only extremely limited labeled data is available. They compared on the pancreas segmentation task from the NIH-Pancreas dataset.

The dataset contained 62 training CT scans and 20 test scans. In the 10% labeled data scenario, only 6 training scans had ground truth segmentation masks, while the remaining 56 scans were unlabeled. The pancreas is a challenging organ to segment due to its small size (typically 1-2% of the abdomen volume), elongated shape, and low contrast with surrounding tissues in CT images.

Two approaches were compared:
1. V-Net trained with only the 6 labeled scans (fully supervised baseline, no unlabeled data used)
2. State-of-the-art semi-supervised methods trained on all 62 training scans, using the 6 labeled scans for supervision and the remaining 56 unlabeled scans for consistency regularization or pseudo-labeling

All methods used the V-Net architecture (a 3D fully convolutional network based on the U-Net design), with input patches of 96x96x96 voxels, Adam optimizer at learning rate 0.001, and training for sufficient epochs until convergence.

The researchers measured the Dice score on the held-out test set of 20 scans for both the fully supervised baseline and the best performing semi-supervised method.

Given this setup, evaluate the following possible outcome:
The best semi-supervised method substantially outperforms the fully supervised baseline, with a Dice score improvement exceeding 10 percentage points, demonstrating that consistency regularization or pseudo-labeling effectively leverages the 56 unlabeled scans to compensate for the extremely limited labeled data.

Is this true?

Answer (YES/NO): YES